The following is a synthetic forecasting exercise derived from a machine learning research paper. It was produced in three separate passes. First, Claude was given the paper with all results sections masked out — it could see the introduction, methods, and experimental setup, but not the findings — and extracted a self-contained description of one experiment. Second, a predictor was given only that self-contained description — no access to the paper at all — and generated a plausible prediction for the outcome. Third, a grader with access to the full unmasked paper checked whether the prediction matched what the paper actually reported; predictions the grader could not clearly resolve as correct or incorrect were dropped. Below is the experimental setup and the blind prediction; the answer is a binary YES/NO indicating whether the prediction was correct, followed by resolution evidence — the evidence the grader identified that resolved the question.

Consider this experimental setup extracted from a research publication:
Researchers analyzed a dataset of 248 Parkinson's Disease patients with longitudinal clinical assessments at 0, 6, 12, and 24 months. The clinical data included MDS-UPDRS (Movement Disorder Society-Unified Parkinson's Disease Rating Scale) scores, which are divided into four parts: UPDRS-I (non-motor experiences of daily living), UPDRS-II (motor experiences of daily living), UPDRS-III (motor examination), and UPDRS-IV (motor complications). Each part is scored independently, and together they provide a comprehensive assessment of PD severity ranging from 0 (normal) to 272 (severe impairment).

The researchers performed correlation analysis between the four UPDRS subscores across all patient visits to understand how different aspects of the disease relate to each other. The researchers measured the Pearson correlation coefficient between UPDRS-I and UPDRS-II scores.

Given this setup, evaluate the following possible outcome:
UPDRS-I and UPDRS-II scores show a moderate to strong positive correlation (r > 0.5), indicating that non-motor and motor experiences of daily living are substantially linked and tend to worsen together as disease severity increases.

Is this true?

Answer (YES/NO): YES